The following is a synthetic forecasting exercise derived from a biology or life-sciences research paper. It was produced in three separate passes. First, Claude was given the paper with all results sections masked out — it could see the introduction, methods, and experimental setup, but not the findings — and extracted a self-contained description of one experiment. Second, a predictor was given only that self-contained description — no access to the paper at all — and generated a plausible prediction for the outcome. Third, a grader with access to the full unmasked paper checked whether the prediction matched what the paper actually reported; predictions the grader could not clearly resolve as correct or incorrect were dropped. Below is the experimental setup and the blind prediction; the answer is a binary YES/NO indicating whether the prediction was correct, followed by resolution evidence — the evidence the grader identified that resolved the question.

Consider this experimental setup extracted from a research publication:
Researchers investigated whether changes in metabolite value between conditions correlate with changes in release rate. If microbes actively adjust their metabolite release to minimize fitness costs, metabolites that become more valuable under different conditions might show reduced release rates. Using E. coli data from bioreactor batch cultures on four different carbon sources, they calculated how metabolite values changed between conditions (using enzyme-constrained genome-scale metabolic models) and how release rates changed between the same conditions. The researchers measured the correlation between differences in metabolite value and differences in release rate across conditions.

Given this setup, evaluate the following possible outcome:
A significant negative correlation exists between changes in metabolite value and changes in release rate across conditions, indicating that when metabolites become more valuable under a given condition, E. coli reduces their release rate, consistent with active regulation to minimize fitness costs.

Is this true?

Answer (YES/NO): YES